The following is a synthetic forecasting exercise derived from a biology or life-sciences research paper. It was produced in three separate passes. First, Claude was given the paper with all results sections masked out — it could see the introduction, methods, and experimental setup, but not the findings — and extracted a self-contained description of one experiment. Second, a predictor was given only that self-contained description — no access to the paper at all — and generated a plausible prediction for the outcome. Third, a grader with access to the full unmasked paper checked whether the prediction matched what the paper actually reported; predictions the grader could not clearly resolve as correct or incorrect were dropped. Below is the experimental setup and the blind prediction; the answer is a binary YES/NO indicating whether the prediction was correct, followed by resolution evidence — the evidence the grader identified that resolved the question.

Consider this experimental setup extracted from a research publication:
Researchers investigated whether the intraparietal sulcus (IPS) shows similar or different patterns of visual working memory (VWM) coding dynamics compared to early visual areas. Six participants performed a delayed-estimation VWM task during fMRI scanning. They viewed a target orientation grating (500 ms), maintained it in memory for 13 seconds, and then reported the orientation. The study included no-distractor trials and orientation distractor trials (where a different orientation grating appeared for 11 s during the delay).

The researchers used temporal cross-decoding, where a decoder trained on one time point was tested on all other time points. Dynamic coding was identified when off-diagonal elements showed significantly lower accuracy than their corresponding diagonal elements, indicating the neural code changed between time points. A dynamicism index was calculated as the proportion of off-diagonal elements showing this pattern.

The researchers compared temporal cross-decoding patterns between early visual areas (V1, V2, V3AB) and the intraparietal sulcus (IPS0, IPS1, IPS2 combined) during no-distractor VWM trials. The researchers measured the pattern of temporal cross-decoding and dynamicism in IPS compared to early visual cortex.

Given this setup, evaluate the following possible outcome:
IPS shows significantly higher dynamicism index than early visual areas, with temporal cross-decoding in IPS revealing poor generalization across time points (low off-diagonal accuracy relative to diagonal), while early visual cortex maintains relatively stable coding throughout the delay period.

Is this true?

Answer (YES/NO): NO